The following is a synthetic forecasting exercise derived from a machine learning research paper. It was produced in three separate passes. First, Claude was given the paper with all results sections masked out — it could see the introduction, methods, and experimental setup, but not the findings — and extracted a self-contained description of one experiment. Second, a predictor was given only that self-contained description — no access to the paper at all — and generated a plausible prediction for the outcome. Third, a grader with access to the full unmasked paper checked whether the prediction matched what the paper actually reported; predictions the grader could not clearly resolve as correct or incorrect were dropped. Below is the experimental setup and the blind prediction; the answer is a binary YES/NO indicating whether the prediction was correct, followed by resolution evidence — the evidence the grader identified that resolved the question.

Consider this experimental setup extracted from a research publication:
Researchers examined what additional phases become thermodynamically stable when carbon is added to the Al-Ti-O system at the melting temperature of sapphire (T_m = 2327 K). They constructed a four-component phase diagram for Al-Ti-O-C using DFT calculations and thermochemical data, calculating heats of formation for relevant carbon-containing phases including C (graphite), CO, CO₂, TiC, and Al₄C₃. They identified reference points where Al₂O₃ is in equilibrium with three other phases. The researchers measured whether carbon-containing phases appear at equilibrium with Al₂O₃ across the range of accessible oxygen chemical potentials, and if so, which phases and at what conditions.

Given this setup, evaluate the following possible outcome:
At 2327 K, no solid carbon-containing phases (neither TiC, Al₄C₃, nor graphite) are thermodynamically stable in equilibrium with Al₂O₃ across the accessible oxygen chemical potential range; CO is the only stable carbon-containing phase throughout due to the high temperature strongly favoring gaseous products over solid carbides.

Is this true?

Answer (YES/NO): NO